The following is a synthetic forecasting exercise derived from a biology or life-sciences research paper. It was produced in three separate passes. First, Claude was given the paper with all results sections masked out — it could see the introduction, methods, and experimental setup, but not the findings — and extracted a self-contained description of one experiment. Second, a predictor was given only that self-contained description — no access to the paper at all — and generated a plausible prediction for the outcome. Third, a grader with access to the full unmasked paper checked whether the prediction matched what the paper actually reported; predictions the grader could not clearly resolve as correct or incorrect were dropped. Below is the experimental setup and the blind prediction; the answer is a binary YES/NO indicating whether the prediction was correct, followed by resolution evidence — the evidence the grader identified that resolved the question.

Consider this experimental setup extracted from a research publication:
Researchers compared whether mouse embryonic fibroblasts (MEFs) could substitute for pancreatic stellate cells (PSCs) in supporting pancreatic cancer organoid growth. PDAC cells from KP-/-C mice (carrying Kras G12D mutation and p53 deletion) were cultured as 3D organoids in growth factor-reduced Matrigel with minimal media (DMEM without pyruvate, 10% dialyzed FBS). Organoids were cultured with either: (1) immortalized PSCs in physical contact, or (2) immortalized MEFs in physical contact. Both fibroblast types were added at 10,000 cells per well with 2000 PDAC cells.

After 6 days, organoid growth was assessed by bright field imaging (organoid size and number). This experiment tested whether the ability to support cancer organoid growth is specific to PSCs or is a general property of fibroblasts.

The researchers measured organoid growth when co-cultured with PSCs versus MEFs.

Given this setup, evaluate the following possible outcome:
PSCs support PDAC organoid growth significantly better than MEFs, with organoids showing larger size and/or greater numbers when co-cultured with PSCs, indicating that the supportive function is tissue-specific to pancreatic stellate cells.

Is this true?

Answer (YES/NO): YES